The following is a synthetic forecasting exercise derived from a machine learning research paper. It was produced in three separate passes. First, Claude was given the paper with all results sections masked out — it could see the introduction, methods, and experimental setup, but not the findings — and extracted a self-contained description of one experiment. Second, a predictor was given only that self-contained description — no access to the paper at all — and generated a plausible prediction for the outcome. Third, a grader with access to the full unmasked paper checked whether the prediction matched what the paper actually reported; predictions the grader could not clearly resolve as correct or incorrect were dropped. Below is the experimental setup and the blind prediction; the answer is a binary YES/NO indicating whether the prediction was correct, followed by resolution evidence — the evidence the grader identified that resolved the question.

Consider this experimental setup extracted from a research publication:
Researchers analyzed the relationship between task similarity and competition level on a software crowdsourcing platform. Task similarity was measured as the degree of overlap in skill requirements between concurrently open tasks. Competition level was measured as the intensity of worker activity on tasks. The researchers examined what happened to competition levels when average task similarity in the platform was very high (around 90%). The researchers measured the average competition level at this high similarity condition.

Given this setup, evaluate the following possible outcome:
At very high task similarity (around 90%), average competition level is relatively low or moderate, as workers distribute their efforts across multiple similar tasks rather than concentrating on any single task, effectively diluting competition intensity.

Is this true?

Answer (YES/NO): NO